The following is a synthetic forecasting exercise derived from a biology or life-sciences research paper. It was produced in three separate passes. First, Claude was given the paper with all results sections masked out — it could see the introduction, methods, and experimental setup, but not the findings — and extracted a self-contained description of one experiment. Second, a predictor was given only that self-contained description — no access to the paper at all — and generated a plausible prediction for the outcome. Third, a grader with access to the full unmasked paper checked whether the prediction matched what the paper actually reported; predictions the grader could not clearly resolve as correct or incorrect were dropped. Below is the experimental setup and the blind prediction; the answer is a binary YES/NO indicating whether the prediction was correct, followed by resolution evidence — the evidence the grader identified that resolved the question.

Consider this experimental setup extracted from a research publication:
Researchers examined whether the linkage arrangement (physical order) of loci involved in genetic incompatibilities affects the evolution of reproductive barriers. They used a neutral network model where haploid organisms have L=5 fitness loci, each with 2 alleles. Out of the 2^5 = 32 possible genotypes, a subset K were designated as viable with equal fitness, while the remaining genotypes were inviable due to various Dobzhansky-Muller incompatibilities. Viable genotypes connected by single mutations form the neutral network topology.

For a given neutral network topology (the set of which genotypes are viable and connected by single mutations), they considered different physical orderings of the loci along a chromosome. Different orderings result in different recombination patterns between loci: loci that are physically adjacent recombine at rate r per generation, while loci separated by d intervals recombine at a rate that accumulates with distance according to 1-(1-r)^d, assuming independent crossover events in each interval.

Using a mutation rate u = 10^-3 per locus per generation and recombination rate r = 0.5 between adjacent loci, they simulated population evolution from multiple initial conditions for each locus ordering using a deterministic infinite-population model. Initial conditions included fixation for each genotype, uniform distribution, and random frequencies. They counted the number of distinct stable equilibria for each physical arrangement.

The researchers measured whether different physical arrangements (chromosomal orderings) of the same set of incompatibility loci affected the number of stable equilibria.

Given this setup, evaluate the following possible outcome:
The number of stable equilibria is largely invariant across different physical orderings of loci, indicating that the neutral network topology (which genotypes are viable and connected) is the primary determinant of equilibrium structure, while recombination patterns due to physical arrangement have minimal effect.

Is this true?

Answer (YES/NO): NO